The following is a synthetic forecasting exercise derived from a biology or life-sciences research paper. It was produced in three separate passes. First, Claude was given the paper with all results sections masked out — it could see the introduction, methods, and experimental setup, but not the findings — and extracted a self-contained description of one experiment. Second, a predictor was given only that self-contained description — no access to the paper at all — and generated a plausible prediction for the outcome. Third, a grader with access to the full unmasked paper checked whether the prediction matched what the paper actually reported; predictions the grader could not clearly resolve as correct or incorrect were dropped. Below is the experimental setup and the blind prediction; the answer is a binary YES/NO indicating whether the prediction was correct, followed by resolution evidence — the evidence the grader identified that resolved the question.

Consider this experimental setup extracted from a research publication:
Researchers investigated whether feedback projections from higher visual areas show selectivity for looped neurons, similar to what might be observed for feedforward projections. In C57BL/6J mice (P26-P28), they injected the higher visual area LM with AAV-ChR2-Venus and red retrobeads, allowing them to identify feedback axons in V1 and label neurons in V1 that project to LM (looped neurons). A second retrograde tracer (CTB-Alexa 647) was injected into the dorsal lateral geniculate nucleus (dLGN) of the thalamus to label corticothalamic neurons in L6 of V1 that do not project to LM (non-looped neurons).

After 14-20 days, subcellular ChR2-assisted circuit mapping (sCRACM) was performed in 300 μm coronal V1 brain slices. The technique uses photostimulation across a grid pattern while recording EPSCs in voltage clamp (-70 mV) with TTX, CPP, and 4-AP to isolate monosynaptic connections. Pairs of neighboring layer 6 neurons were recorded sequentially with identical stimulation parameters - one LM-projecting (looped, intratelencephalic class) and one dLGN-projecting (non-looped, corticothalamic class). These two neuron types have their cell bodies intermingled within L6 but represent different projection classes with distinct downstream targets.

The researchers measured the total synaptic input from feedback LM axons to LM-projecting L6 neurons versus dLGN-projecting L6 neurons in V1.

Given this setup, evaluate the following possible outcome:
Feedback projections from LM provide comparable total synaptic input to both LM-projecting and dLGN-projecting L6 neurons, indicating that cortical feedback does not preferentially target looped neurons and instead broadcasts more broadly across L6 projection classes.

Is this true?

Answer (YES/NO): NO